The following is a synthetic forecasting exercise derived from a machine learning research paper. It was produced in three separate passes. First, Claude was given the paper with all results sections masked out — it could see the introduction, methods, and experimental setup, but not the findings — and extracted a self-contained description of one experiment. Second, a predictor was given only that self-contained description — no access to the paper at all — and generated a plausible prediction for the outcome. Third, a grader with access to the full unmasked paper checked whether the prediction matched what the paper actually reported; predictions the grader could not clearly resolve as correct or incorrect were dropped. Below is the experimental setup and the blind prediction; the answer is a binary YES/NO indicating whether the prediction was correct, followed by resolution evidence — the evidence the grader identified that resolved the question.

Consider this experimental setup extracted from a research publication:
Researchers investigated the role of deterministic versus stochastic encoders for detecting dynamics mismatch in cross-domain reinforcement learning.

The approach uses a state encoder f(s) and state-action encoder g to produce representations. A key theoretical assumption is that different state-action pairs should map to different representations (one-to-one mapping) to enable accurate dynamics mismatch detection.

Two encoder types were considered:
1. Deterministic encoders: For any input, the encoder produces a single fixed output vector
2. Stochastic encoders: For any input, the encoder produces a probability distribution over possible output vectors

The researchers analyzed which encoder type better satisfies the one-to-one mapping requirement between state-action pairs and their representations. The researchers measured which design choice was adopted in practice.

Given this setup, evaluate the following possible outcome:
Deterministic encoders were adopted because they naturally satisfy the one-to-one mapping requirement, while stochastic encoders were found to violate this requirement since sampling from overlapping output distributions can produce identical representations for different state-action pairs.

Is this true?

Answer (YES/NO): NO